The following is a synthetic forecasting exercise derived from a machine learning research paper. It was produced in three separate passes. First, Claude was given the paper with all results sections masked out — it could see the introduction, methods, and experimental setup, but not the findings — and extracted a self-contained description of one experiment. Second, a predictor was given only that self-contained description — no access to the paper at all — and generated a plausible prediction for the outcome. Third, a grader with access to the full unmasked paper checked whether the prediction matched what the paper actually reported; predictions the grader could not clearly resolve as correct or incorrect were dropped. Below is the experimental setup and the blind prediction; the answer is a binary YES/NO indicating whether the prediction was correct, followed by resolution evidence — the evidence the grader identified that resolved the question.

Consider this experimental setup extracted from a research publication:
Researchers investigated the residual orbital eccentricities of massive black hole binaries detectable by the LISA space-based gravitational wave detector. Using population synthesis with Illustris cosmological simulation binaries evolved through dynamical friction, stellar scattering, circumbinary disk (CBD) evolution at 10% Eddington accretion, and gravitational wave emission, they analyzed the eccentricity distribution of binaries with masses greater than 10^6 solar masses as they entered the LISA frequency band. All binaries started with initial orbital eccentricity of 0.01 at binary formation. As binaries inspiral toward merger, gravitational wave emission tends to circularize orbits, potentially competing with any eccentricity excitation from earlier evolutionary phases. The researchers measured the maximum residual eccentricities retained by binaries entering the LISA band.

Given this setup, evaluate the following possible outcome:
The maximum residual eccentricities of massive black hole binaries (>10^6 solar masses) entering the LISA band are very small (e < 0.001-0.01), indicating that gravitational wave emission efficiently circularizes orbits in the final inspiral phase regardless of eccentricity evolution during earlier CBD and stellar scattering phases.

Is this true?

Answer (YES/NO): NO